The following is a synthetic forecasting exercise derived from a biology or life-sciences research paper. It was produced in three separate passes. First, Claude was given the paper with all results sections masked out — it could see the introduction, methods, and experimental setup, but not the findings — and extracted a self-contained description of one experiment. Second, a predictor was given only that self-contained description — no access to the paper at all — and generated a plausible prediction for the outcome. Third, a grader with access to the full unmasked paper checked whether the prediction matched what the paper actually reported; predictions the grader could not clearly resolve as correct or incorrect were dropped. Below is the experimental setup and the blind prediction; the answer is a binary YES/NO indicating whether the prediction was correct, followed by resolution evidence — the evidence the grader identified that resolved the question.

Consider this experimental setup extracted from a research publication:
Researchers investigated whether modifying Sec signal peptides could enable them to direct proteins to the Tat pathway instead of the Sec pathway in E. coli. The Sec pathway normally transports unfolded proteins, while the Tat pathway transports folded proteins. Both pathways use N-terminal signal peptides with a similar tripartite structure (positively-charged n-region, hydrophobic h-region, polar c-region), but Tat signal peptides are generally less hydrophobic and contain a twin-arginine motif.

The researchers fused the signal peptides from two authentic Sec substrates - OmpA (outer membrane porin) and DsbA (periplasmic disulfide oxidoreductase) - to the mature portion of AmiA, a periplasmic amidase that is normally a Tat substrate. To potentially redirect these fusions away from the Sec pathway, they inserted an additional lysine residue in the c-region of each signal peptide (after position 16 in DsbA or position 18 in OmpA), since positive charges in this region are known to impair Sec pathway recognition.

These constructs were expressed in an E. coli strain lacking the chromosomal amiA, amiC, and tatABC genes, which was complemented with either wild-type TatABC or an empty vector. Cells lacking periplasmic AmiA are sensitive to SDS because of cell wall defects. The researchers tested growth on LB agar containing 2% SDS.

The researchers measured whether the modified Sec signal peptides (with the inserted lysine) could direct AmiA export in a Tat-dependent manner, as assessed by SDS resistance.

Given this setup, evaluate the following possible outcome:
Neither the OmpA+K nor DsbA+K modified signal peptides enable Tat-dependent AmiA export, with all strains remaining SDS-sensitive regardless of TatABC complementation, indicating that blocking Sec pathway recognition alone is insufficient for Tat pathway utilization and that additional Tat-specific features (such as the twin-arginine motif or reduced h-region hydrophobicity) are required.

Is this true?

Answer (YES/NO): NO